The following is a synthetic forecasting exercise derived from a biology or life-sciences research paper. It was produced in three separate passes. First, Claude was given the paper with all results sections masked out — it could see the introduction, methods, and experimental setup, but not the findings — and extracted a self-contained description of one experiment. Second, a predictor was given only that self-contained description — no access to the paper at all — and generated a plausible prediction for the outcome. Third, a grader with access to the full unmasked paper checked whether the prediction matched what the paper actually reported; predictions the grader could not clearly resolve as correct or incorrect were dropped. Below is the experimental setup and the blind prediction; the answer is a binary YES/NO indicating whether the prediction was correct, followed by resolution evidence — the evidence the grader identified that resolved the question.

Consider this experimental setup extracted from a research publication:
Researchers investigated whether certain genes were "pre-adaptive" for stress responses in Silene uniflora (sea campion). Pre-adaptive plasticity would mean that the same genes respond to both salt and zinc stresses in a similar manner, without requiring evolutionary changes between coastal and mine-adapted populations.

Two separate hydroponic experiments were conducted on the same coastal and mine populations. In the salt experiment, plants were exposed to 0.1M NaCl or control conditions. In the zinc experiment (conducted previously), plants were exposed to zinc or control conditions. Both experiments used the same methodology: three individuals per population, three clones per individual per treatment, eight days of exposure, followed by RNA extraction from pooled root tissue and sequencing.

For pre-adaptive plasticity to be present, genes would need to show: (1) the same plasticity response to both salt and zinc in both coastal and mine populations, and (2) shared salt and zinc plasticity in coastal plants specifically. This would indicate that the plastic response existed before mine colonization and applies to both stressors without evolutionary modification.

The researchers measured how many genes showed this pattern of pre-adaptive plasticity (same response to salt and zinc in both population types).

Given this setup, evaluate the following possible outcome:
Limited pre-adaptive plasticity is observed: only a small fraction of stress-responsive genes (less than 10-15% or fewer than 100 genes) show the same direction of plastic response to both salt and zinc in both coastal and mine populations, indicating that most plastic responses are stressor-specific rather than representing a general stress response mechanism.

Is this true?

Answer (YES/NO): NO